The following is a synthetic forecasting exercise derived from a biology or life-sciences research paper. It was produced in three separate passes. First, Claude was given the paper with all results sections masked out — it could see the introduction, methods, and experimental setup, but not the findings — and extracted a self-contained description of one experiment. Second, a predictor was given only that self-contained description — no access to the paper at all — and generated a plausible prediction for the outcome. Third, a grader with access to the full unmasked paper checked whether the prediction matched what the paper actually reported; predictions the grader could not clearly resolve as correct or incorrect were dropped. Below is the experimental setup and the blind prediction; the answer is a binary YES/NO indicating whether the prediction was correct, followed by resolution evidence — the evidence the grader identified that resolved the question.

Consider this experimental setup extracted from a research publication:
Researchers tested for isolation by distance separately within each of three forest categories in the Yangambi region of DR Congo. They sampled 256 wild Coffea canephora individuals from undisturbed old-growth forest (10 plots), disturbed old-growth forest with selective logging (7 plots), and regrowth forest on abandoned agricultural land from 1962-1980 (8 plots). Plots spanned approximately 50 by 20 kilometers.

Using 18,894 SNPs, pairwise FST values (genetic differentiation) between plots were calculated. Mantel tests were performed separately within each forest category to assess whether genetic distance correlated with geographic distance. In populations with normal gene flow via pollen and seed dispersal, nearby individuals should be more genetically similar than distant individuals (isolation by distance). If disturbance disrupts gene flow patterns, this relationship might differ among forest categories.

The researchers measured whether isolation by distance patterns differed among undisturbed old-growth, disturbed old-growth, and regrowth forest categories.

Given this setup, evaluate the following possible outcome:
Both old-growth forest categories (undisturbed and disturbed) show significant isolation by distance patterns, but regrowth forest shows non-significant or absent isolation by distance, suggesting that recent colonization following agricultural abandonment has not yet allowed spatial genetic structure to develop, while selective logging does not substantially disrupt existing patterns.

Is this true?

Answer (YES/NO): YES